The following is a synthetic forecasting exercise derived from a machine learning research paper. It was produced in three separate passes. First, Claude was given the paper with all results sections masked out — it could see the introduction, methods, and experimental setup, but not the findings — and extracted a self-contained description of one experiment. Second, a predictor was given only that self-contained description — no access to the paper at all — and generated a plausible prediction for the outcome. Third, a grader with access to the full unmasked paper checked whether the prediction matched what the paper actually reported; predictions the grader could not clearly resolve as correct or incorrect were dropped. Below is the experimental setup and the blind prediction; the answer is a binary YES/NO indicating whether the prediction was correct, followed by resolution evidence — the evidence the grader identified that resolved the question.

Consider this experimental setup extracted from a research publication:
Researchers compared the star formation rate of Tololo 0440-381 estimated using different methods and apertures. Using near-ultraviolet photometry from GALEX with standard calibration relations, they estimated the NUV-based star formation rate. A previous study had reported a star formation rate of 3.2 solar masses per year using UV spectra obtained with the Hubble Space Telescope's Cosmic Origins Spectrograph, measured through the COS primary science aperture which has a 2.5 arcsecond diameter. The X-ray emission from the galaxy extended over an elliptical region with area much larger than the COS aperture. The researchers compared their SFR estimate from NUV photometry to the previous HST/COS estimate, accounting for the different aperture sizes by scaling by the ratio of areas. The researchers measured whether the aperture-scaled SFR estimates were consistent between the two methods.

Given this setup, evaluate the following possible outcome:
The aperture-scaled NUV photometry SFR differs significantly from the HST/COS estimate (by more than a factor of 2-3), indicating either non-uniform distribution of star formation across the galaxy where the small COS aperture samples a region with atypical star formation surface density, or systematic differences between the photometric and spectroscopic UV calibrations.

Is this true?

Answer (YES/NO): NO